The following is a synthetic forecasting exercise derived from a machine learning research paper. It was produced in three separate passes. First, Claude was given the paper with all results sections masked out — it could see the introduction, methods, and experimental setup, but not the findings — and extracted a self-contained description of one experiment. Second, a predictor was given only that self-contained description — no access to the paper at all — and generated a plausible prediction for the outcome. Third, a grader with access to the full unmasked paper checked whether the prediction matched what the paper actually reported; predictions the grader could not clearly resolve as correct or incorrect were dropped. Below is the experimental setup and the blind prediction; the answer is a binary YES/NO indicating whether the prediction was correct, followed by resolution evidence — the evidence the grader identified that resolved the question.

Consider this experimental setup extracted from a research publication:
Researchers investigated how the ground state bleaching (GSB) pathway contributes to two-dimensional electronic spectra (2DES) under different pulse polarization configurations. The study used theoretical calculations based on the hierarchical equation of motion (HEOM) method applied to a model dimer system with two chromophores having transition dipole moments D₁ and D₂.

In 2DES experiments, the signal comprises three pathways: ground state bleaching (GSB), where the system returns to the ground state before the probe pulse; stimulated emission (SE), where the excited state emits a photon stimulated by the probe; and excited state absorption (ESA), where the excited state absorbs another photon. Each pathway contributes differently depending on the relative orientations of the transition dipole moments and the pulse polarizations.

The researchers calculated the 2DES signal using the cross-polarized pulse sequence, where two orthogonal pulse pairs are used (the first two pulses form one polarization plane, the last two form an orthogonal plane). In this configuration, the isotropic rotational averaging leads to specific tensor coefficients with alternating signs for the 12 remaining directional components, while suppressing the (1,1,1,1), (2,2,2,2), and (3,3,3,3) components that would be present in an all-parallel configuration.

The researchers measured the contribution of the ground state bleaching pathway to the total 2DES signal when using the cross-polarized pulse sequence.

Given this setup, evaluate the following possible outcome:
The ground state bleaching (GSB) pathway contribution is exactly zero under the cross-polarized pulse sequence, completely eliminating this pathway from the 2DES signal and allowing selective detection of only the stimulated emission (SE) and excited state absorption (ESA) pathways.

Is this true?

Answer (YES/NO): YES